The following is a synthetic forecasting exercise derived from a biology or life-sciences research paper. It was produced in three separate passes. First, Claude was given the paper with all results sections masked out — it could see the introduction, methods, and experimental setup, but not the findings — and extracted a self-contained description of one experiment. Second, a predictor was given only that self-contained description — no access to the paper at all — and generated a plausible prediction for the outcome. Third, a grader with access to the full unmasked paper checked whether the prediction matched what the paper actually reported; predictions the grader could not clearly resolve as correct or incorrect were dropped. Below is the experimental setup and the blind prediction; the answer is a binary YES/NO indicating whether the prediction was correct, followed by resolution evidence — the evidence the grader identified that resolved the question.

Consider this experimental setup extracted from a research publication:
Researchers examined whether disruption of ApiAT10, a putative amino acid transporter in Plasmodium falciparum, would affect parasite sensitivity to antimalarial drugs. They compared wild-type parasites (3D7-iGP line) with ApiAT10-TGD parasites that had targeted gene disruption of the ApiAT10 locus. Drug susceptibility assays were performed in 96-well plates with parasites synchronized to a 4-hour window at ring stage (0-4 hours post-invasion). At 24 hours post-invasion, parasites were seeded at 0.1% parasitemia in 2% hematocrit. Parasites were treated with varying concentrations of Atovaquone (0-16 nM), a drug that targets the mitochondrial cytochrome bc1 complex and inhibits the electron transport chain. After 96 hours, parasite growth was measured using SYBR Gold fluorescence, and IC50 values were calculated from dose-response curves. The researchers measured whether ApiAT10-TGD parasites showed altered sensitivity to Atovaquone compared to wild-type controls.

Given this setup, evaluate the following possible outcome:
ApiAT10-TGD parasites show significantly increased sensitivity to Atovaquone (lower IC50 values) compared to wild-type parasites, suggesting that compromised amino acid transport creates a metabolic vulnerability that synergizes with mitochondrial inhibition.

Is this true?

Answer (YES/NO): NO